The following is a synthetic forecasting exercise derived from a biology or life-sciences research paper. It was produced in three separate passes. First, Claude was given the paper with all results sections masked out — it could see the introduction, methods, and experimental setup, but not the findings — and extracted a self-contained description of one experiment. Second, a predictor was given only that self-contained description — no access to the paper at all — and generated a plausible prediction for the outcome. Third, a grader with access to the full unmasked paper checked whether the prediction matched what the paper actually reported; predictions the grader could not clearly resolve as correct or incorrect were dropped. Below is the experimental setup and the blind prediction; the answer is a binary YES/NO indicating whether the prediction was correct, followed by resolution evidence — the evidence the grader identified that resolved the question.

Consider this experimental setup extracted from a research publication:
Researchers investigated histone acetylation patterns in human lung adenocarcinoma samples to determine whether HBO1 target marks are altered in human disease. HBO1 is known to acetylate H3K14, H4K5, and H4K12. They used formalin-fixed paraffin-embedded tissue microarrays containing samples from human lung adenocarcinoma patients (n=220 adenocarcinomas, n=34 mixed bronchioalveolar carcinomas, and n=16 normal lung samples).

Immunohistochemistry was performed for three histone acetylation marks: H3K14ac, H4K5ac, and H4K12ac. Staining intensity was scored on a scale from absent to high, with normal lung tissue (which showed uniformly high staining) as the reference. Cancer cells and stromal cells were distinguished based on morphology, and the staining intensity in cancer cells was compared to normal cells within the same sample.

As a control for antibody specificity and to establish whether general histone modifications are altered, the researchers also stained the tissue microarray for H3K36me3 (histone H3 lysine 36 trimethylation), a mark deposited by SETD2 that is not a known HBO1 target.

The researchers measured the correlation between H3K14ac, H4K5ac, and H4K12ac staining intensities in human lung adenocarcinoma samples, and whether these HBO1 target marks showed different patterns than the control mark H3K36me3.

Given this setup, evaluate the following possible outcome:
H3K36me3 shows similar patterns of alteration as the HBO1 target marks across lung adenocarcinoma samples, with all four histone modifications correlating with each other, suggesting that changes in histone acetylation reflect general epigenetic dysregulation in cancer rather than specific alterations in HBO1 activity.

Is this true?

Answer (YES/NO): NO